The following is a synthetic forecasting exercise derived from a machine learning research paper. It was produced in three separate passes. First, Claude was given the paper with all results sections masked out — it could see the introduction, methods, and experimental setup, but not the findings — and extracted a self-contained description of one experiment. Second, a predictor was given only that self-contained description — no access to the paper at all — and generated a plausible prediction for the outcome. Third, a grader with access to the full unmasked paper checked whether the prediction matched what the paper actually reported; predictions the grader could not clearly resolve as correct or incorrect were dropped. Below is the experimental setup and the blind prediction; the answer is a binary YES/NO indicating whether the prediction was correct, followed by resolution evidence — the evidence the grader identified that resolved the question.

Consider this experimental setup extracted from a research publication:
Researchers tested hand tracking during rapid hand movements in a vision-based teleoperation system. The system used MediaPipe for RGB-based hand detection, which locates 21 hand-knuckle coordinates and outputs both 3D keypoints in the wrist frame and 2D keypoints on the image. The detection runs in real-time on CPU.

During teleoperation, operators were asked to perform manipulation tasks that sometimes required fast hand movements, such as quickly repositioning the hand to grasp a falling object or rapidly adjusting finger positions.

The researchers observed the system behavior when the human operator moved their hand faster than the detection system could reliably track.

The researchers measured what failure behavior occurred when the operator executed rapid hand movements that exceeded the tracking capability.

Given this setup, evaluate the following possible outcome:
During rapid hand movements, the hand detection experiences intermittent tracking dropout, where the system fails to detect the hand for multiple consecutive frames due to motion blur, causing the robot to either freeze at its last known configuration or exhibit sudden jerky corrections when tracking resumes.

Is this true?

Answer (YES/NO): NO